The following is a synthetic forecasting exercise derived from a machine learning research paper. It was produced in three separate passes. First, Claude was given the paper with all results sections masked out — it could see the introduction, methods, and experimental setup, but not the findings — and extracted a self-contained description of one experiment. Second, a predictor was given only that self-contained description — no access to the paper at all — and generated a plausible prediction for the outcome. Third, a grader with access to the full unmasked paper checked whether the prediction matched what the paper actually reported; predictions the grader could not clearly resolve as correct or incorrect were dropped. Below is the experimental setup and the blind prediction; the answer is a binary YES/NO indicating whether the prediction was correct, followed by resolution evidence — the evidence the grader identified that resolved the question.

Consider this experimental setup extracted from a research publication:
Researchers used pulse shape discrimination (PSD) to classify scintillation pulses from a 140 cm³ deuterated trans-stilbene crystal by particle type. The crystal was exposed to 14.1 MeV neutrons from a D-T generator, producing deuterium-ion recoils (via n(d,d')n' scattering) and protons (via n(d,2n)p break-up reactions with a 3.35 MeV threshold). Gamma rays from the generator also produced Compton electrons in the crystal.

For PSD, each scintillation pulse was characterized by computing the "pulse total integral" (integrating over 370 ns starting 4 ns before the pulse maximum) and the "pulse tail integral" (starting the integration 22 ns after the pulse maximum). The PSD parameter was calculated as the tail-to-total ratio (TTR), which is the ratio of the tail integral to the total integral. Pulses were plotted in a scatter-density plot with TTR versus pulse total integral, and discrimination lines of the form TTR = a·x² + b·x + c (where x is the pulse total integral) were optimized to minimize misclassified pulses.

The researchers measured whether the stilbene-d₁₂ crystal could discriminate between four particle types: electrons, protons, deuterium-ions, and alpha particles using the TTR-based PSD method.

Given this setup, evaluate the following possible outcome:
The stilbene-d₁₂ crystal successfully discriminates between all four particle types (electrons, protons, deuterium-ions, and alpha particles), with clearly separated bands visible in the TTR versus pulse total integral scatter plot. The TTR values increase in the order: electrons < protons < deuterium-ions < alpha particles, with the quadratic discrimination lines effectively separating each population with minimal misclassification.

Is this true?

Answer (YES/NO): NO